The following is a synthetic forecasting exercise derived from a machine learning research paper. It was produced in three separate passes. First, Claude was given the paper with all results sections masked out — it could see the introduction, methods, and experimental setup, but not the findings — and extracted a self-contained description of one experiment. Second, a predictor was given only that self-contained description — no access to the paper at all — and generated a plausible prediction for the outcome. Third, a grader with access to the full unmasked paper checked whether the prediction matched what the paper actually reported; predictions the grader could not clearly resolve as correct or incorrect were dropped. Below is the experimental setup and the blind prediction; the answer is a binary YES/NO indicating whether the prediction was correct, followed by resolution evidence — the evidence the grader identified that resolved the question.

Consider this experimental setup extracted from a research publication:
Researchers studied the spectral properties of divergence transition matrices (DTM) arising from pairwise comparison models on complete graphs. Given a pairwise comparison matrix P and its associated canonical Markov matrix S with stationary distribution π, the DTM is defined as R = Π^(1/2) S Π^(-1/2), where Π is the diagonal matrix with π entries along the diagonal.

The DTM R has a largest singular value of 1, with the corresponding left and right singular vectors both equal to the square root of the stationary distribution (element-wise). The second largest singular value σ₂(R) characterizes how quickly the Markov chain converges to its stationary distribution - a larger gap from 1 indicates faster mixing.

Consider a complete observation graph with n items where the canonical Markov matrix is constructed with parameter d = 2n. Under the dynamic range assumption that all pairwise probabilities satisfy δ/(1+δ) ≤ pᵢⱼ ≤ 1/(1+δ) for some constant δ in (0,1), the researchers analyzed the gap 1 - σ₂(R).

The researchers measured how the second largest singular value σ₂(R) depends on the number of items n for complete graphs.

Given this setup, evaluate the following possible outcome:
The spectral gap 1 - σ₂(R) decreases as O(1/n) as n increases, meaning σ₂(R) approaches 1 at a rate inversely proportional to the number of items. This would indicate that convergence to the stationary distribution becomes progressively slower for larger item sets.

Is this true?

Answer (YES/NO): NO